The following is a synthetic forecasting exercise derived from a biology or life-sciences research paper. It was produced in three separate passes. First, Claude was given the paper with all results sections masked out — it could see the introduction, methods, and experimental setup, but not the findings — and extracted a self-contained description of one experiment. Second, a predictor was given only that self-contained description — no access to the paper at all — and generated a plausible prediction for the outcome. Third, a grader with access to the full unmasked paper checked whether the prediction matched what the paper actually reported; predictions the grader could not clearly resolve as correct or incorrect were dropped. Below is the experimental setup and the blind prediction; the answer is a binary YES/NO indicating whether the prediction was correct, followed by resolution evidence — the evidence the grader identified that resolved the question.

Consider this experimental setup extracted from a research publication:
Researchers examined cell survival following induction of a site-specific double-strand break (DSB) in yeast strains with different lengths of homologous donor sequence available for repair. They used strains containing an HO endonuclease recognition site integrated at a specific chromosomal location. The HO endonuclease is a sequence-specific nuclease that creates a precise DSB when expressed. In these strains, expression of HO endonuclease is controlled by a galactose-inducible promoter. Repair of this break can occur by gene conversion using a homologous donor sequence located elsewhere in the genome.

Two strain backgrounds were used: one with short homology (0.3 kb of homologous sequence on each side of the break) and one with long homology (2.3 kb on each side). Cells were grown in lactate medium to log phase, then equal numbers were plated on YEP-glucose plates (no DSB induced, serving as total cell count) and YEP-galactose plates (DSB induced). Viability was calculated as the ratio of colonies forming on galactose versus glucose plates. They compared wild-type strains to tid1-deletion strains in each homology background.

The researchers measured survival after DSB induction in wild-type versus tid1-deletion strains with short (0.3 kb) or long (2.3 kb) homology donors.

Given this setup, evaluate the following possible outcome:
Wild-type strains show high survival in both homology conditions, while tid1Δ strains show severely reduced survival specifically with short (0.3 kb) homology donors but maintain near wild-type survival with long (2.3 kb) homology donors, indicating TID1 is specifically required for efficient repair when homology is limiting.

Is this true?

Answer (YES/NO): NO